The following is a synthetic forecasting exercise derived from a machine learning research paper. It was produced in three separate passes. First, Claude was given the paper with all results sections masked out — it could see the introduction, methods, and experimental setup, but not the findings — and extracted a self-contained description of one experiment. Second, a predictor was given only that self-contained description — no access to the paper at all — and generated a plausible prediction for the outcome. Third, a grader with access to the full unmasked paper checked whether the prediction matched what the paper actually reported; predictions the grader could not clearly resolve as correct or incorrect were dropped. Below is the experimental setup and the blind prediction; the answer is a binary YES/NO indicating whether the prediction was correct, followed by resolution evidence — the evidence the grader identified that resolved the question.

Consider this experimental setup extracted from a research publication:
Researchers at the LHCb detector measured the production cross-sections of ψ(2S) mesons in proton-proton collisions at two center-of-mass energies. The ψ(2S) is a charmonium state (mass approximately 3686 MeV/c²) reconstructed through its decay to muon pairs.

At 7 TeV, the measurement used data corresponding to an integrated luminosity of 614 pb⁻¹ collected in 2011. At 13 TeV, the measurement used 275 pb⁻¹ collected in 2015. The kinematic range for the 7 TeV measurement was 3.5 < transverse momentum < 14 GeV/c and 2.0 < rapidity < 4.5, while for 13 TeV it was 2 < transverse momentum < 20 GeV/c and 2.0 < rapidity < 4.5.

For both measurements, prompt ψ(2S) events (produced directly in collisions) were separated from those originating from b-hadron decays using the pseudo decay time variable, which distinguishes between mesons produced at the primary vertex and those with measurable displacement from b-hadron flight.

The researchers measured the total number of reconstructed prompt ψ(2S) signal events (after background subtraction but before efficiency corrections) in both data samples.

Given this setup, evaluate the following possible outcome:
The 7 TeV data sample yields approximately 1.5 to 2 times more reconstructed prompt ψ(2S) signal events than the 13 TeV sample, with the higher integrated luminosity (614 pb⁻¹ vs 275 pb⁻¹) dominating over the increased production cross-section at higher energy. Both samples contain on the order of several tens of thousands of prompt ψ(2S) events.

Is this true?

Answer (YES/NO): NO